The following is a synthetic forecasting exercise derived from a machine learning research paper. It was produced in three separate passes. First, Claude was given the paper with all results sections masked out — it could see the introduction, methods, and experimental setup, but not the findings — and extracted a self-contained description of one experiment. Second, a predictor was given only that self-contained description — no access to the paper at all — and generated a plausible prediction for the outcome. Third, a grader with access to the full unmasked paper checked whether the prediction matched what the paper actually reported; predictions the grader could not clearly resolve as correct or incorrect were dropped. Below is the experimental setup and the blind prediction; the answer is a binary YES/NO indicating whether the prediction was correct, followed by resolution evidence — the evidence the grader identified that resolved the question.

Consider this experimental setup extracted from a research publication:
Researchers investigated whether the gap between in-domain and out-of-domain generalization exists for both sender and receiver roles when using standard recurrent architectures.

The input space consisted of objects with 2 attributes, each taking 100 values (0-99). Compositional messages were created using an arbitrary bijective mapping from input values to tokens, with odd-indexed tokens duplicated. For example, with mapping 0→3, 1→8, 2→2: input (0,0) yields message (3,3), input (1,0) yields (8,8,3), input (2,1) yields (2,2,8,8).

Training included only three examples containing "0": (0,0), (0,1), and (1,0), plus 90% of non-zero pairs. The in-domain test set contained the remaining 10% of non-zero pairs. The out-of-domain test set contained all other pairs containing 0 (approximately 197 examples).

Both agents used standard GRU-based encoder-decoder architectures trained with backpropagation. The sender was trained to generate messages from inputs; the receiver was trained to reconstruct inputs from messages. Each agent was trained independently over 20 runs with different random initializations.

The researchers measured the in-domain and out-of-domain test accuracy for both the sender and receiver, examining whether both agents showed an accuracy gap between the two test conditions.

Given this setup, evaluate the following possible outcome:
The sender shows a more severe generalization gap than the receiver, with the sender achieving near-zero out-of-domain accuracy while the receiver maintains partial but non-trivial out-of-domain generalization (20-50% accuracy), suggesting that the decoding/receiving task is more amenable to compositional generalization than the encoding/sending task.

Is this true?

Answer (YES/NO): NO